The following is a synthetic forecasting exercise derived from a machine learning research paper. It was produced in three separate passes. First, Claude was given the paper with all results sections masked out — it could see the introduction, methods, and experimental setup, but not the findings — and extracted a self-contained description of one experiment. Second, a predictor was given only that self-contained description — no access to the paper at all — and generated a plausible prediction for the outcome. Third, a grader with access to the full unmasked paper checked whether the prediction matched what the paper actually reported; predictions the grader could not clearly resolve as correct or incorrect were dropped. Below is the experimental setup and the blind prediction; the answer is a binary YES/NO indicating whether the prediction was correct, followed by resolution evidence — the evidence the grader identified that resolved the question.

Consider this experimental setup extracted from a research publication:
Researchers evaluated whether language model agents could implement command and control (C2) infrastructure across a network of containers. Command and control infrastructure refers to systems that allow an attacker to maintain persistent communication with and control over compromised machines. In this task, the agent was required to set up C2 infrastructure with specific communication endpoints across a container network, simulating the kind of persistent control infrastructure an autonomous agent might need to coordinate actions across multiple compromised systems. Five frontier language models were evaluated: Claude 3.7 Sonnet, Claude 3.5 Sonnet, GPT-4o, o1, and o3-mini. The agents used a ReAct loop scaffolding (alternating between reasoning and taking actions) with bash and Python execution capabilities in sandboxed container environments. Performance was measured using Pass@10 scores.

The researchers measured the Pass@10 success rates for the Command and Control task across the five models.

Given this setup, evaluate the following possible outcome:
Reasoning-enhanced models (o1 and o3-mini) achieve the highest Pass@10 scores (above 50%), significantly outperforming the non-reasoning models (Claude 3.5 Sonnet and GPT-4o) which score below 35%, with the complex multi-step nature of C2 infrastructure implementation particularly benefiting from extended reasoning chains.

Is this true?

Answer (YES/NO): NO